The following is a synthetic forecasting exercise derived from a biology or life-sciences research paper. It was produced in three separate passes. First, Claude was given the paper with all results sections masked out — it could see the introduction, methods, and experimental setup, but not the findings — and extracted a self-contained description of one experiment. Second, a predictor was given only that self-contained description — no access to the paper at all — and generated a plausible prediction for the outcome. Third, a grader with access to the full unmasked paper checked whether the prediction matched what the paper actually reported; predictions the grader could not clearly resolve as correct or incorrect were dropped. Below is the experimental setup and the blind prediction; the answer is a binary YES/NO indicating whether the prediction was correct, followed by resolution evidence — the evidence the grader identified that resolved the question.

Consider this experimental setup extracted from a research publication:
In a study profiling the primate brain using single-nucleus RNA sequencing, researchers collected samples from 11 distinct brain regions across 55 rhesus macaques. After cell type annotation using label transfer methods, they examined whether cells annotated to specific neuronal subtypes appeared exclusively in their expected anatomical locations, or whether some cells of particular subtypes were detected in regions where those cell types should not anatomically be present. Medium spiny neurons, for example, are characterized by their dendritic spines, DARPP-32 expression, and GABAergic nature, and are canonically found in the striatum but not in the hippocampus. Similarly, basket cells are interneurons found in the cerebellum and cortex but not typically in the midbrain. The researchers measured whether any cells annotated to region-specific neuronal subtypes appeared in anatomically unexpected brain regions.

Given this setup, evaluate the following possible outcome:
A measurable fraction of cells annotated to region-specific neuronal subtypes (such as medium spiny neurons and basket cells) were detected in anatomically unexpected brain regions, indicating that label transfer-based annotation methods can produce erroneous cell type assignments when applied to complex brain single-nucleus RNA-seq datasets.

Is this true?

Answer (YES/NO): NO